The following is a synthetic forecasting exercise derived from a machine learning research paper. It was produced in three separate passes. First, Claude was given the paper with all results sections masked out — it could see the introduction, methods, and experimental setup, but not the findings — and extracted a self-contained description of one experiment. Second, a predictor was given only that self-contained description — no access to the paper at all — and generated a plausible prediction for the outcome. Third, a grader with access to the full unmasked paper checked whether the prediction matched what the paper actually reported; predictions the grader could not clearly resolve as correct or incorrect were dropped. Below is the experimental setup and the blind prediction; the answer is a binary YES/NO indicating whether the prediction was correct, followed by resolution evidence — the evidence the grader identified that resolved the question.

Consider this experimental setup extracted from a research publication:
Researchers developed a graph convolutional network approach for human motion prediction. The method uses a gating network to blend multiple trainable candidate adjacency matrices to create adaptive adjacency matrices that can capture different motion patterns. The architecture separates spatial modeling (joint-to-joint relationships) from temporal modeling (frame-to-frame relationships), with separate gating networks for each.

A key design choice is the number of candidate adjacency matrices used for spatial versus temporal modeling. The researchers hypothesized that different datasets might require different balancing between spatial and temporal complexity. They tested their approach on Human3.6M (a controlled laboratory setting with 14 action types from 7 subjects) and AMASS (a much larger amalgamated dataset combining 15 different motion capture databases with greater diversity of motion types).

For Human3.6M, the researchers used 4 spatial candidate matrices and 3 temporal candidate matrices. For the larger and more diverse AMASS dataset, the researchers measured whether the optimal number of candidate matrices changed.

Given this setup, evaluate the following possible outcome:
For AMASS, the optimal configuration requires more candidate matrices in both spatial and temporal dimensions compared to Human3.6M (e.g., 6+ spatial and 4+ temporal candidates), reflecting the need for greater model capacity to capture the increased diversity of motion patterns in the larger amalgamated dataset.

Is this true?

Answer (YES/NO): YES